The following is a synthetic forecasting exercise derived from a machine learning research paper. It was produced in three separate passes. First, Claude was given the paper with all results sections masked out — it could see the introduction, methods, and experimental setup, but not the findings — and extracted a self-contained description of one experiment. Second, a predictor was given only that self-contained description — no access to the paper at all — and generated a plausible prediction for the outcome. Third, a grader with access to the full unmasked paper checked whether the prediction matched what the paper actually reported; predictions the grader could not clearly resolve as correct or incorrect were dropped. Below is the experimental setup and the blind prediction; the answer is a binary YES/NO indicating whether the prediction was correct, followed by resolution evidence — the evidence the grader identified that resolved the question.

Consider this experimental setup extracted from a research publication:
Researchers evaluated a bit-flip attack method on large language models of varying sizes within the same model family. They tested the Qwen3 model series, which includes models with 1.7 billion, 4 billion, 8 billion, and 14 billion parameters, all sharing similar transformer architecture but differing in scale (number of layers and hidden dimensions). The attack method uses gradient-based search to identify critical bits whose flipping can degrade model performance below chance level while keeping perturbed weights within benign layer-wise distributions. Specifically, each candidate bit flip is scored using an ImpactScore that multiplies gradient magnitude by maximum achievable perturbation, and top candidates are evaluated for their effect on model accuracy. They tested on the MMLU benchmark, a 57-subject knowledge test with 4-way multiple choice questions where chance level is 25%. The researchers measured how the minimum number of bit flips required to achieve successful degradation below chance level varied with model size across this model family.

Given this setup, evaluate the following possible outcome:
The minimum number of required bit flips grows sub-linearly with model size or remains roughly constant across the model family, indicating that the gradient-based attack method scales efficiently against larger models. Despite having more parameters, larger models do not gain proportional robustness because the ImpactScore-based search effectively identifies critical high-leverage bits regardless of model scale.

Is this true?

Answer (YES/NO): YES